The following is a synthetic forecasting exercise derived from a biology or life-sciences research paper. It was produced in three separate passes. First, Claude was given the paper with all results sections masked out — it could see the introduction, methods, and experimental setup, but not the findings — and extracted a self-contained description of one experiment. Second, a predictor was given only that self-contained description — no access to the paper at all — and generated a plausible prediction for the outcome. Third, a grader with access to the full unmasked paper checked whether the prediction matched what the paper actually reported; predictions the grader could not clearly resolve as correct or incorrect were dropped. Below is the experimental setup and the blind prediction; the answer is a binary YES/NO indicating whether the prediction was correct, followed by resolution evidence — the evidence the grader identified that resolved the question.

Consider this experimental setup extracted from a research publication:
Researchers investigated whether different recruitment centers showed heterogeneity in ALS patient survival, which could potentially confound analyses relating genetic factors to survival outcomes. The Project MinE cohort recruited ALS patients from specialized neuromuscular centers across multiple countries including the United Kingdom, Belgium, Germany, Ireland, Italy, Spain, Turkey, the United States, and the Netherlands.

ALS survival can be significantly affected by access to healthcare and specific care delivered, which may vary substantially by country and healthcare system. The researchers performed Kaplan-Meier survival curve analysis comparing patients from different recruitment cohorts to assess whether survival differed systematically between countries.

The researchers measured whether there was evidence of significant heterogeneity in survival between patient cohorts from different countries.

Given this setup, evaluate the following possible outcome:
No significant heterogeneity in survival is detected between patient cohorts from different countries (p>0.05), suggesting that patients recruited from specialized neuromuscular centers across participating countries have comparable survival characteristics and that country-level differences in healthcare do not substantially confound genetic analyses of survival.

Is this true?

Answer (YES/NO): NO